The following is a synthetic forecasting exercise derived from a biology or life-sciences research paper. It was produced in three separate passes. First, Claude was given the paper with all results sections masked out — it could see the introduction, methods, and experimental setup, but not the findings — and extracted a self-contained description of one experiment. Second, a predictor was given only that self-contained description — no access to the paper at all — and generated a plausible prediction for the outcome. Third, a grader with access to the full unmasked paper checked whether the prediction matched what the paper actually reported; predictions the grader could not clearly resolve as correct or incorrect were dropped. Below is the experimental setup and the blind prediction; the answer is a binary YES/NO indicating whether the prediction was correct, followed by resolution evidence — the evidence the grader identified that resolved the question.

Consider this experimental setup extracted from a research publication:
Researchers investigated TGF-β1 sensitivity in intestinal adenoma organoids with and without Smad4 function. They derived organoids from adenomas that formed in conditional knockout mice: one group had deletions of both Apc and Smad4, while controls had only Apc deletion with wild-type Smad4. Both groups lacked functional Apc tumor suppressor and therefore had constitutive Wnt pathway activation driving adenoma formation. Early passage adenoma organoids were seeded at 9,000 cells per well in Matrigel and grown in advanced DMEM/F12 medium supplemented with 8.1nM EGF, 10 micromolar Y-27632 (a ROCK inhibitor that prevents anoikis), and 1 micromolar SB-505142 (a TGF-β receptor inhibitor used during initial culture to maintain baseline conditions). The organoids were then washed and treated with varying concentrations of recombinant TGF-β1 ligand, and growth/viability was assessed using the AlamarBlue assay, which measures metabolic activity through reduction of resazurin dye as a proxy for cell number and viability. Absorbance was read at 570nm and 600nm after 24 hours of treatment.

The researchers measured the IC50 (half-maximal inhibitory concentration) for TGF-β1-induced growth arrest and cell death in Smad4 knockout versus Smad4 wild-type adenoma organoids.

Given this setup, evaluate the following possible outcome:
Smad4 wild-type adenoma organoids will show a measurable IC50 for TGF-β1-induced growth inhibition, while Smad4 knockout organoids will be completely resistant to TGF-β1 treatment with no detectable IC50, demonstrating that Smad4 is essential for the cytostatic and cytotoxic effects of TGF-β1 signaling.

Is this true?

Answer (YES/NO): NO